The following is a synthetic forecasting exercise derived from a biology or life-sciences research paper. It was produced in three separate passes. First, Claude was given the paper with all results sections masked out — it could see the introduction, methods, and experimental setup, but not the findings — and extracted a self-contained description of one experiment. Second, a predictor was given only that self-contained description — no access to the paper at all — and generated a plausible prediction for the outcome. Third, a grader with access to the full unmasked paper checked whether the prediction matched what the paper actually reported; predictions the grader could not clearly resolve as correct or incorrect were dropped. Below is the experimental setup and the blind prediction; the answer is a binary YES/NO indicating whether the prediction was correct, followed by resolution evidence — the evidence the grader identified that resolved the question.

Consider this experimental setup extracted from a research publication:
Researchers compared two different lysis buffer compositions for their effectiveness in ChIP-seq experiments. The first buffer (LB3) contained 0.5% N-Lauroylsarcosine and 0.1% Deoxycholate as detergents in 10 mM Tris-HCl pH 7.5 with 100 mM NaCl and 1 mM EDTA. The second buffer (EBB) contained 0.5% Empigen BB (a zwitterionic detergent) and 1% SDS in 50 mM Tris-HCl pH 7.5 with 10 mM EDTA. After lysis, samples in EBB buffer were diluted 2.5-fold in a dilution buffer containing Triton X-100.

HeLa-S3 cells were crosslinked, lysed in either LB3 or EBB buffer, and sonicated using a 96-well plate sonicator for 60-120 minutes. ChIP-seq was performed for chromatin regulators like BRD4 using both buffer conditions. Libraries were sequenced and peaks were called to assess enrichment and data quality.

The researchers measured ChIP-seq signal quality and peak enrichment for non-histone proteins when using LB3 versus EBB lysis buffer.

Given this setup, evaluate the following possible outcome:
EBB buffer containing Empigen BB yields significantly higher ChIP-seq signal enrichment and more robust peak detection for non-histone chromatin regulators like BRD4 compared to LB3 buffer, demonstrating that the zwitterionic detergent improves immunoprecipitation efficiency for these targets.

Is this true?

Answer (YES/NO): NO